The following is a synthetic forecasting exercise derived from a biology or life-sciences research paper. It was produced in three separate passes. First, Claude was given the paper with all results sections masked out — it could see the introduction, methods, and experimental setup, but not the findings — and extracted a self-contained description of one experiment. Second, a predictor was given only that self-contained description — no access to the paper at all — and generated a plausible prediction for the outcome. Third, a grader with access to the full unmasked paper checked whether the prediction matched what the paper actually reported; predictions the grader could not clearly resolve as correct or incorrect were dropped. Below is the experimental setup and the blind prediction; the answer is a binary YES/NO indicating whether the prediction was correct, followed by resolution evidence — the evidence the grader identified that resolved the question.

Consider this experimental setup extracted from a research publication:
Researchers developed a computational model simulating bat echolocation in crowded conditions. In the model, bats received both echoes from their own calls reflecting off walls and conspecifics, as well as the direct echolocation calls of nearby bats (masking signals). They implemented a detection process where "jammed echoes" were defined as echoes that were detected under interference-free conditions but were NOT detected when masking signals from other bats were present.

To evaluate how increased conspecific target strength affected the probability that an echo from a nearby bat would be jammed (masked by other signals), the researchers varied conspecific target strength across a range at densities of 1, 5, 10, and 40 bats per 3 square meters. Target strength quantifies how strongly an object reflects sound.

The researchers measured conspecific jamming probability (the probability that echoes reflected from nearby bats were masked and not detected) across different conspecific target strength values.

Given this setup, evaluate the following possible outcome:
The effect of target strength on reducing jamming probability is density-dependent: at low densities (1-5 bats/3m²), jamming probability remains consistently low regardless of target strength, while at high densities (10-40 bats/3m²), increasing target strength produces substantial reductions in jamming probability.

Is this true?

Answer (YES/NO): NO